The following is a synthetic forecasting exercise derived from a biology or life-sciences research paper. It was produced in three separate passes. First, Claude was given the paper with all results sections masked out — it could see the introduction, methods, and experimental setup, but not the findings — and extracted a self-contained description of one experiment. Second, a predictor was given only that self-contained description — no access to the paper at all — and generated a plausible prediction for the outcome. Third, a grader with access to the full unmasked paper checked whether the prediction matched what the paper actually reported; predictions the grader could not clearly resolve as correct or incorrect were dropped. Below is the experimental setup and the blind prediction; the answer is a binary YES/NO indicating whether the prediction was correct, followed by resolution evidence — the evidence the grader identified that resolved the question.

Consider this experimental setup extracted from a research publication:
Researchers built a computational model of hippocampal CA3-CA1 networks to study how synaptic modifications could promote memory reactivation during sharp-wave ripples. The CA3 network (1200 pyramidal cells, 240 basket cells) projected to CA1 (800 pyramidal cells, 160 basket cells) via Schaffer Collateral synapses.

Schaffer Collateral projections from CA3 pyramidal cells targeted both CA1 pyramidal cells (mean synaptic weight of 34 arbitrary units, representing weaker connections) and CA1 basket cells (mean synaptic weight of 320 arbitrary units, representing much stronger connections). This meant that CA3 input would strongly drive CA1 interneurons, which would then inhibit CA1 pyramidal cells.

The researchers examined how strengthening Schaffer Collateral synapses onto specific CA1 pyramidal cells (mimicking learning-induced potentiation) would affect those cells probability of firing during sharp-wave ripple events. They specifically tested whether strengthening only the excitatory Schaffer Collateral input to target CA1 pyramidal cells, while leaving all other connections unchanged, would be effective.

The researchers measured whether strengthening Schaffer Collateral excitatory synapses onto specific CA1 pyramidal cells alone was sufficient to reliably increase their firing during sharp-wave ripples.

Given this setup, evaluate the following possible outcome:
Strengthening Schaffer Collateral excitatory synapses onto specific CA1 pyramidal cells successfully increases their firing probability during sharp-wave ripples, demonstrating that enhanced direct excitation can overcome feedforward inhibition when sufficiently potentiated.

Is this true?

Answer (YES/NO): NO